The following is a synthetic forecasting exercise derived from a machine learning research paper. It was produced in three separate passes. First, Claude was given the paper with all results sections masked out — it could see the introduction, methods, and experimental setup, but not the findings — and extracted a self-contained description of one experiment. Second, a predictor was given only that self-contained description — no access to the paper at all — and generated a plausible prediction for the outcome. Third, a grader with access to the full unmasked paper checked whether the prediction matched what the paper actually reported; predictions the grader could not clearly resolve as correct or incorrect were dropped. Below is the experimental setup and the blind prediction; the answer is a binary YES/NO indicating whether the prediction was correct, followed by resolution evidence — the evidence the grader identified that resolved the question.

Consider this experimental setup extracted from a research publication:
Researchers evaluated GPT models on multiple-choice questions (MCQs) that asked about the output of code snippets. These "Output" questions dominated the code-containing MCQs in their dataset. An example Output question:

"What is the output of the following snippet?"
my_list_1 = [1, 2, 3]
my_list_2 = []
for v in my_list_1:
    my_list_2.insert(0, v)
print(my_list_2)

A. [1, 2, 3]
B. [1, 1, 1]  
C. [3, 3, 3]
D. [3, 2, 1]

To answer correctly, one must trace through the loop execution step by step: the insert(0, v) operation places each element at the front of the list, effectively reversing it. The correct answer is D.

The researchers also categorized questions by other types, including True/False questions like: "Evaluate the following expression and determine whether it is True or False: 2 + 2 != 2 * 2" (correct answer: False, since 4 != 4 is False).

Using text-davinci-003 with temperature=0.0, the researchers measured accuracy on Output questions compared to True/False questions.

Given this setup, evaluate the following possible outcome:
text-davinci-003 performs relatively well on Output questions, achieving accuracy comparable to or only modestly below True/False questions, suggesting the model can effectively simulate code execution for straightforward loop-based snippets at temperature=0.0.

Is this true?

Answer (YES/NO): NO